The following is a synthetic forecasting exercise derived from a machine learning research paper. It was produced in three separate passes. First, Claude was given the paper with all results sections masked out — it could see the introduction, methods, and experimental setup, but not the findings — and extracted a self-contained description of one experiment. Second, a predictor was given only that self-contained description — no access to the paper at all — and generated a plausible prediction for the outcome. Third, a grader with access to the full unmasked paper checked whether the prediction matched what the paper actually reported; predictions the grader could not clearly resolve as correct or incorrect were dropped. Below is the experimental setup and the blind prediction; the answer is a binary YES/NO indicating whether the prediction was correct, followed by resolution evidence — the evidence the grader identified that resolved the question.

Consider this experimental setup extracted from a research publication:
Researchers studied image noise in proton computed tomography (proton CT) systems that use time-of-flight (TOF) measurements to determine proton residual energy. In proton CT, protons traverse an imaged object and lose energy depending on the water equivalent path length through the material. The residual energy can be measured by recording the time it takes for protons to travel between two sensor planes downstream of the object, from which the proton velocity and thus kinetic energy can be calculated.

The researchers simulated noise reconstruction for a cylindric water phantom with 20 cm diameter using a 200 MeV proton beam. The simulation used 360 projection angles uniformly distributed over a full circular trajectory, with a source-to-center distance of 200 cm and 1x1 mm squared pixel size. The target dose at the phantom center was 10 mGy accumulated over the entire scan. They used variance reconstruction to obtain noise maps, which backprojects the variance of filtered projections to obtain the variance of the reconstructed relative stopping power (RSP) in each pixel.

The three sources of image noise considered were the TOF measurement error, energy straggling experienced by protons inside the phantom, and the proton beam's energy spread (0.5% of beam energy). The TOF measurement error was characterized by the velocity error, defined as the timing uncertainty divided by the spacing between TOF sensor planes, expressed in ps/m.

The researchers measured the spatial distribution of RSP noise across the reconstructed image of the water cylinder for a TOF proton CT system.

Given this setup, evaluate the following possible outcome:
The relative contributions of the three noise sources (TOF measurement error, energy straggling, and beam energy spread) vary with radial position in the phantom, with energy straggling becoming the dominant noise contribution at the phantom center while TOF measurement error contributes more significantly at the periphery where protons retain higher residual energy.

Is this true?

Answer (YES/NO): YES